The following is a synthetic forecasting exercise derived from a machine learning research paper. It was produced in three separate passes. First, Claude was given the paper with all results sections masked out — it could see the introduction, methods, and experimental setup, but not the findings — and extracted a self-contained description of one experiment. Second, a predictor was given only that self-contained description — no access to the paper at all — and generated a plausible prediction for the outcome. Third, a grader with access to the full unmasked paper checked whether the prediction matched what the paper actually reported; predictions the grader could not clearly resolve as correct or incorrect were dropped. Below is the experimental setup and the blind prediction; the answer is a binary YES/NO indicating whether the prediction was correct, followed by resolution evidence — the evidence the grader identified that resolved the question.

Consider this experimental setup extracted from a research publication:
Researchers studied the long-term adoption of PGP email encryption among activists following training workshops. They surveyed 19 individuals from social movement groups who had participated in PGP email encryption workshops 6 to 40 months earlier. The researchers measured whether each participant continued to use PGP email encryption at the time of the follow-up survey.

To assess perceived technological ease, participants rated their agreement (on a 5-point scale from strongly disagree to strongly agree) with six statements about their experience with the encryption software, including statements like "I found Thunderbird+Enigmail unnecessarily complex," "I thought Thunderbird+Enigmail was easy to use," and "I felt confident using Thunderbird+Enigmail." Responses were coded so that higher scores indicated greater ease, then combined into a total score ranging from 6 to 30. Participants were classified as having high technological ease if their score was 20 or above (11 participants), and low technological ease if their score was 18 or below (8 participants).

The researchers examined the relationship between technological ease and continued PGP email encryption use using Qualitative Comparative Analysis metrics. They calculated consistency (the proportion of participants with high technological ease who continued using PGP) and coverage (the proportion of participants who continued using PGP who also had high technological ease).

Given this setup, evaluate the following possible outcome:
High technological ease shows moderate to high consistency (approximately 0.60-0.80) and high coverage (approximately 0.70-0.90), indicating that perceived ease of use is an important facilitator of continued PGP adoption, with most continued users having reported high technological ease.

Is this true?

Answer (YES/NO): NO